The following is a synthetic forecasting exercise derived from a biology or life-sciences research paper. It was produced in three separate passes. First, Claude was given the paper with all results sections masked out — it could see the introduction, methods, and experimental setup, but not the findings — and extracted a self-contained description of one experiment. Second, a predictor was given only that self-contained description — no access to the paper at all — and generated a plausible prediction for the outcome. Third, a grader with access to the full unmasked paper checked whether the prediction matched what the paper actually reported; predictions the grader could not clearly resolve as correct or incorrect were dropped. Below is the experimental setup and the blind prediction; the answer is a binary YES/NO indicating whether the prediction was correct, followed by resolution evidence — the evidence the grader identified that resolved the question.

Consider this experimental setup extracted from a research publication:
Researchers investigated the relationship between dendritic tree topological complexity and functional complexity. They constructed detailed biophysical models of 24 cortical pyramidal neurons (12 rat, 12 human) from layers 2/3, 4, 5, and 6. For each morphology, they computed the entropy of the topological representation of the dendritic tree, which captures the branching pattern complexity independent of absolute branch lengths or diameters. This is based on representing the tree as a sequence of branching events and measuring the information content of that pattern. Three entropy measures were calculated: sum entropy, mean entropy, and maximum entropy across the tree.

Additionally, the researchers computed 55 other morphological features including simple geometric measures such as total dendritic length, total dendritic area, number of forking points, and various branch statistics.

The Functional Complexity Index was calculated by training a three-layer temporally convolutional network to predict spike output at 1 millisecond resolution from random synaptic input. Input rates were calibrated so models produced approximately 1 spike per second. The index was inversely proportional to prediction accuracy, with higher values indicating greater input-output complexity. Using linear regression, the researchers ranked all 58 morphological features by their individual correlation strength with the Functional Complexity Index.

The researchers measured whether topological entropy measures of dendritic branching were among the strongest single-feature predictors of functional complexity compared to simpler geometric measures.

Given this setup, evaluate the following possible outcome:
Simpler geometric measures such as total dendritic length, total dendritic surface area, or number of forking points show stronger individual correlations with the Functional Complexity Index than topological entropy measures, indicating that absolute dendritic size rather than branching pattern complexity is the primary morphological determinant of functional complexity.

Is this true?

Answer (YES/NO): YES